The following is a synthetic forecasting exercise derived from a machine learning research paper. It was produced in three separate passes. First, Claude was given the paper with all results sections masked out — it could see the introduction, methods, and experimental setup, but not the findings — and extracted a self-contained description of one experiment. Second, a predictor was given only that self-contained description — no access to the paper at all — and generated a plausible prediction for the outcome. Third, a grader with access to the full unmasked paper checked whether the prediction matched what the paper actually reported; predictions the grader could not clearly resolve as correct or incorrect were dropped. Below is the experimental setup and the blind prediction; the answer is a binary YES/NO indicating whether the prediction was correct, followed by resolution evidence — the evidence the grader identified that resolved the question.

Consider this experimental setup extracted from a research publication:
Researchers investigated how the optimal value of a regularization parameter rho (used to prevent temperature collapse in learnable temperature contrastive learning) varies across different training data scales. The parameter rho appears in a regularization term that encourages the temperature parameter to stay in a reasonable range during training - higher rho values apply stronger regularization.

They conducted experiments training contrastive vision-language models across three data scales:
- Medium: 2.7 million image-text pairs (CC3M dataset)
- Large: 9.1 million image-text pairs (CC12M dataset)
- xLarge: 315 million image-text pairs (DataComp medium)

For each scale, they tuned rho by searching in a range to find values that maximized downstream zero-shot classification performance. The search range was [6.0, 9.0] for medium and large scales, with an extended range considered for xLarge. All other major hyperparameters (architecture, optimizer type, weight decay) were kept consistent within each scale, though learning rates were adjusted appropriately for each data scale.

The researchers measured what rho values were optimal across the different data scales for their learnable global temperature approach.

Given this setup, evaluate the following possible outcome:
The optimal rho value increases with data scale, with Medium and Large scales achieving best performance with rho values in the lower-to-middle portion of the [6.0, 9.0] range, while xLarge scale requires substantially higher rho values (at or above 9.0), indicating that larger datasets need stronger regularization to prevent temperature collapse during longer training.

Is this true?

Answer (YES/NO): NO